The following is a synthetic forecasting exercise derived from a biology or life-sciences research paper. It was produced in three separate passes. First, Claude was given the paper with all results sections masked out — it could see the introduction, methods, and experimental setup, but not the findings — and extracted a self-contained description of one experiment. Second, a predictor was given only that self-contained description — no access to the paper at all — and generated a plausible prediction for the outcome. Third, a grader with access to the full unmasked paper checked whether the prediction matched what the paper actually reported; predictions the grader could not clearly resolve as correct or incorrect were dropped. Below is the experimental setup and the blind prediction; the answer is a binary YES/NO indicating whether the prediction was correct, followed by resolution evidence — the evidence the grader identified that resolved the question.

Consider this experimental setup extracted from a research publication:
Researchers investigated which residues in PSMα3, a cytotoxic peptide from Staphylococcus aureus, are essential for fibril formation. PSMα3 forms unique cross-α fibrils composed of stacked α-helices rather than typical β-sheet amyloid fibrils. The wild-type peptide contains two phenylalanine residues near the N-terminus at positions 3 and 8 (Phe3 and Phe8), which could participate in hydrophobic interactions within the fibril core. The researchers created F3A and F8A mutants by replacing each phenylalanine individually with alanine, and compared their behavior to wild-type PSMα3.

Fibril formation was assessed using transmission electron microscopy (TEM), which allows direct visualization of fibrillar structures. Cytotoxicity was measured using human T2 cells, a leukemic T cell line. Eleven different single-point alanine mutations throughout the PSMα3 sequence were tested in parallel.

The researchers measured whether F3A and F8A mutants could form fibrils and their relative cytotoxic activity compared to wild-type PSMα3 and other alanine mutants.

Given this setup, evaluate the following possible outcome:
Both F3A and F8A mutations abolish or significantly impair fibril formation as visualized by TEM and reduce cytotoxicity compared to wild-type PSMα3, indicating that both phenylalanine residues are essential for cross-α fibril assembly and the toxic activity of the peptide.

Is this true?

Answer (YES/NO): YES